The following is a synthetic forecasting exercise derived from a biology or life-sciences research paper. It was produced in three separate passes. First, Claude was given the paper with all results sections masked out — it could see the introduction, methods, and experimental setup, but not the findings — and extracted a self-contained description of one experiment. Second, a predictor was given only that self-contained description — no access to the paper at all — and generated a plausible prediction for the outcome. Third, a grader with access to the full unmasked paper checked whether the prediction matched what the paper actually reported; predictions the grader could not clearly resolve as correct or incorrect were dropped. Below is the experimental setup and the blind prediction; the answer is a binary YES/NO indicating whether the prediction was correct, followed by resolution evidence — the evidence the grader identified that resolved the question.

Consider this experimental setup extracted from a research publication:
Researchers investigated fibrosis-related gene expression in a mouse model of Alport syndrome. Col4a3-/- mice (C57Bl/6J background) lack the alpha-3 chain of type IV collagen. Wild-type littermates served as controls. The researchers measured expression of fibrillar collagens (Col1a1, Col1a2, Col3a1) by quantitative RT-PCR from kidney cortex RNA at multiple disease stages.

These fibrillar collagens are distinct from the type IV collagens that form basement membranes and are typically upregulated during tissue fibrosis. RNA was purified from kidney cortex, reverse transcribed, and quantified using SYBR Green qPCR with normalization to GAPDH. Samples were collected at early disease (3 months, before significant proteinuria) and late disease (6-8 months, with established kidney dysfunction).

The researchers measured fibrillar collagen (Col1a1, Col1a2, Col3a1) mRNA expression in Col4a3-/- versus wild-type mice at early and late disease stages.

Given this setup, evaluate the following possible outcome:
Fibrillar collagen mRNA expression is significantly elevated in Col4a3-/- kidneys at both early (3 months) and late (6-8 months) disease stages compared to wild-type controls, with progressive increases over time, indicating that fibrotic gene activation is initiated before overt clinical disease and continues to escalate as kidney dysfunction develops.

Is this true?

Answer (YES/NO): NO